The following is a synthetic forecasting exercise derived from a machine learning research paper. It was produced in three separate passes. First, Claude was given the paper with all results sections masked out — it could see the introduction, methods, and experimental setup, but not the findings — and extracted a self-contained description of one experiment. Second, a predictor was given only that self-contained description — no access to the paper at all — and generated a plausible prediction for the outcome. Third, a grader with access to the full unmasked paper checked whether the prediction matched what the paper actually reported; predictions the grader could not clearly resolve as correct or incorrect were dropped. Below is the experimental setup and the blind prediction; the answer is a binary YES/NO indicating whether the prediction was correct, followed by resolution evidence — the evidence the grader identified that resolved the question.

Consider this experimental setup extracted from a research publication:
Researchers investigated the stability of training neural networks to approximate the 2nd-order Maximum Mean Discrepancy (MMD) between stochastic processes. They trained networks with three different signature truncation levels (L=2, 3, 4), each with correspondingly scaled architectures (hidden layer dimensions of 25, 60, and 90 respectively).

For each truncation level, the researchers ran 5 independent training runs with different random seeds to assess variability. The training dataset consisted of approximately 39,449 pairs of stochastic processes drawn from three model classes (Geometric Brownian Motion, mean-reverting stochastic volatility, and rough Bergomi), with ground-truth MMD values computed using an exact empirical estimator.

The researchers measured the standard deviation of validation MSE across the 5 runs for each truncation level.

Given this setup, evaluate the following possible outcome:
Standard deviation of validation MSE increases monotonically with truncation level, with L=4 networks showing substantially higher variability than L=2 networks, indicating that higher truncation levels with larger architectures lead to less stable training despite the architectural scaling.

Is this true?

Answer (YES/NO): NO